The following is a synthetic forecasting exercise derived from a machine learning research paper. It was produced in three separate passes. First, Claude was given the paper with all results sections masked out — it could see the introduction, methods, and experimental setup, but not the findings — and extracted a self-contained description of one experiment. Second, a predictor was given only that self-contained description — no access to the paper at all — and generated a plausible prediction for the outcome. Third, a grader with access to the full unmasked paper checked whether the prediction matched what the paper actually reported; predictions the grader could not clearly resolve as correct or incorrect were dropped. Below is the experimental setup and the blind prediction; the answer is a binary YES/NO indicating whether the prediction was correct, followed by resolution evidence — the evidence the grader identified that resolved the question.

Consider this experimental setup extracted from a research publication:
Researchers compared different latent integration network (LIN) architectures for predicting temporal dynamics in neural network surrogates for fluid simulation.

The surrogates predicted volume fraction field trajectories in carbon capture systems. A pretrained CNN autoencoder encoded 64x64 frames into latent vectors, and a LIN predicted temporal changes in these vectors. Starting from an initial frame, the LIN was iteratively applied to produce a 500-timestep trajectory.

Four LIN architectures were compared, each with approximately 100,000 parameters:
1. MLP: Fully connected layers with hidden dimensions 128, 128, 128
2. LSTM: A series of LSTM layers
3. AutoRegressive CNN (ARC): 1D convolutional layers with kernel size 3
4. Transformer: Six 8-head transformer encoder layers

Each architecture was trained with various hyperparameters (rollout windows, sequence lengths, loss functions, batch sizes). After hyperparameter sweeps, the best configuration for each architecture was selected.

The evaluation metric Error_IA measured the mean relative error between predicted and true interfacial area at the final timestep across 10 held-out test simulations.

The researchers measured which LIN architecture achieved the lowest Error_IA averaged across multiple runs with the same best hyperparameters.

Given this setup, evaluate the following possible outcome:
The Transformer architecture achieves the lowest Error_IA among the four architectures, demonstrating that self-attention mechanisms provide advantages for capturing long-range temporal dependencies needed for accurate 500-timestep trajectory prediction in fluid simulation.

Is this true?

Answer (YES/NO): NO